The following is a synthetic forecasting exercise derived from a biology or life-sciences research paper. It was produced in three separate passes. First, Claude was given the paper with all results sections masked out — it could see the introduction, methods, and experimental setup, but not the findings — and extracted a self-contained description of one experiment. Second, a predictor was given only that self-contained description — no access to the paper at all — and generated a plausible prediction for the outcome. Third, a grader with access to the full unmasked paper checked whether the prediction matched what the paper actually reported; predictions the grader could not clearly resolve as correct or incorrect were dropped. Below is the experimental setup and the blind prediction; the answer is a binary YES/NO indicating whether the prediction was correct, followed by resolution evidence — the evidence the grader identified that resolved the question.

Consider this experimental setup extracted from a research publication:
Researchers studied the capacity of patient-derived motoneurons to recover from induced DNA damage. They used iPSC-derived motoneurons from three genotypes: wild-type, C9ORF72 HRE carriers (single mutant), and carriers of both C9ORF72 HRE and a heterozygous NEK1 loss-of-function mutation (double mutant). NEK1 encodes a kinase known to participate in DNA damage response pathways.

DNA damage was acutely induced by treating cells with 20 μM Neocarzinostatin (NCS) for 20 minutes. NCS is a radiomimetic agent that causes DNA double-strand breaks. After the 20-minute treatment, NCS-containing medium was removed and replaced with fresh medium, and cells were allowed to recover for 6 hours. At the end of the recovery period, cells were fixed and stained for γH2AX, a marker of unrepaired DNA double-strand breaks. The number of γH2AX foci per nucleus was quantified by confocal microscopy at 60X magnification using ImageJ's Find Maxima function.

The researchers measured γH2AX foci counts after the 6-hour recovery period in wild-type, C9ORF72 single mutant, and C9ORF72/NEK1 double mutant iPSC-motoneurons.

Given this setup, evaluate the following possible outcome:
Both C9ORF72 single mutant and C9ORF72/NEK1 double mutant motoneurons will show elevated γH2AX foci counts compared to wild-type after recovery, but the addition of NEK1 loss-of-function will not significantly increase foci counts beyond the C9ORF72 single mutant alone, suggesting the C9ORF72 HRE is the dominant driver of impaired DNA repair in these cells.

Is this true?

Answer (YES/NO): NO